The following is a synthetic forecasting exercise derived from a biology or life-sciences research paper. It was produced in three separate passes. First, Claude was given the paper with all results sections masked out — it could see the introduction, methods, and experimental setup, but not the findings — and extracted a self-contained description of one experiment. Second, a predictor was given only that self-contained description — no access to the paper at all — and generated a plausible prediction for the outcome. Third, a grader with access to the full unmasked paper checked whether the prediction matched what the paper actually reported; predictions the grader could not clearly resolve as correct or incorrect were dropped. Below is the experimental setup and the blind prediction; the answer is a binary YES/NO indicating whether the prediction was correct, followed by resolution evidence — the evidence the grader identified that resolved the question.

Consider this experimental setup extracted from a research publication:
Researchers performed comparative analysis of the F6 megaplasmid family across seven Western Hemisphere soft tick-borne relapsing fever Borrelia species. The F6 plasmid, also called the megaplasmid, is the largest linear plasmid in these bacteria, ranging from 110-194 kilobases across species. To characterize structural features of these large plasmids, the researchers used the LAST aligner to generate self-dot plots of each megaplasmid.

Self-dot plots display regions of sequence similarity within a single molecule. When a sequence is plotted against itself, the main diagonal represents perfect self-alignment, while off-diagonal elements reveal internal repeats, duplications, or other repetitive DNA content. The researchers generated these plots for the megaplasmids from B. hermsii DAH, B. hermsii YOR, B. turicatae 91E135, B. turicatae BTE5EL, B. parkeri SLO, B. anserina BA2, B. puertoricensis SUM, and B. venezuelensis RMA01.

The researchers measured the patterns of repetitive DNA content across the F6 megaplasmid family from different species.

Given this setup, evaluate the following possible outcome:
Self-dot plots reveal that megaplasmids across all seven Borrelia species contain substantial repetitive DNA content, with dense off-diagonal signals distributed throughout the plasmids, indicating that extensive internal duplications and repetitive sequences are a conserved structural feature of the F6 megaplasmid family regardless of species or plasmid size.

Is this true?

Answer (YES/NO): NO